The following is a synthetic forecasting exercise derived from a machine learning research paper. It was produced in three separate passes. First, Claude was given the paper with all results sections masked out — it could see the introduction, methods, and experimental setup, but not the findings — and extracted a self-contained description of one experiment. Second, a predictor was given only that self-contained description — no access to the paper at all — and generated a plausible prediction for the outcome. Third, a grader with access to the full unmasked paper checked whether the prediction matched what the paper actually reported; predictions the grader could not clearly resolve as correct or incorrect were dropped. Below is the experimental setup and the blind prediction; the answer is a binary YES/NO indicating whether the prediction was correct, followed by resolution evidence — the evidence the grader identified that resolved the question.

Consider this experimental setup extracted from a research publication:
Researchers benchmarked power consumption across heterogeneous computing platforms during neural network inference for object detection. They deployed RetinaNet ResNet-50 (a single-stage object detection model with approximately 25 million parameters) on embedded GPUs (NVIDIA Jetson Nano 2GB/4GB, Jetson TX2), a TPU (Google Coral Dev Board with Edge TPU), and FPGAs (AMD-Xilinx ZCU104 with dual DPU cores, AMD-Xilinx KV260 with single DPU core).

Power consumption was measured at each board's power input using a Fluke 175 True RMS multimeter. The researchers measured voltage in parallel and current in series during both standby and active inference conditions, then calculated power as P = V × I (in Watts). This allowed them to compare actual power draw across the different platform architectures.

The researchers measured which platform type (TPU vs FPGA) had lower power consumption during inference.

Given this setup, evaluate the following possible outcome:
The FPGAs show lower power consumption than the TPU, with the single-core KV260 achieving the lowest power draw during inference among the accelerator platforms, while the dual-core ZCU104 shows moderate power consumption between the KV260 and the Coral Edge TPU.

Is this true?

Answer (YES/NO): NO